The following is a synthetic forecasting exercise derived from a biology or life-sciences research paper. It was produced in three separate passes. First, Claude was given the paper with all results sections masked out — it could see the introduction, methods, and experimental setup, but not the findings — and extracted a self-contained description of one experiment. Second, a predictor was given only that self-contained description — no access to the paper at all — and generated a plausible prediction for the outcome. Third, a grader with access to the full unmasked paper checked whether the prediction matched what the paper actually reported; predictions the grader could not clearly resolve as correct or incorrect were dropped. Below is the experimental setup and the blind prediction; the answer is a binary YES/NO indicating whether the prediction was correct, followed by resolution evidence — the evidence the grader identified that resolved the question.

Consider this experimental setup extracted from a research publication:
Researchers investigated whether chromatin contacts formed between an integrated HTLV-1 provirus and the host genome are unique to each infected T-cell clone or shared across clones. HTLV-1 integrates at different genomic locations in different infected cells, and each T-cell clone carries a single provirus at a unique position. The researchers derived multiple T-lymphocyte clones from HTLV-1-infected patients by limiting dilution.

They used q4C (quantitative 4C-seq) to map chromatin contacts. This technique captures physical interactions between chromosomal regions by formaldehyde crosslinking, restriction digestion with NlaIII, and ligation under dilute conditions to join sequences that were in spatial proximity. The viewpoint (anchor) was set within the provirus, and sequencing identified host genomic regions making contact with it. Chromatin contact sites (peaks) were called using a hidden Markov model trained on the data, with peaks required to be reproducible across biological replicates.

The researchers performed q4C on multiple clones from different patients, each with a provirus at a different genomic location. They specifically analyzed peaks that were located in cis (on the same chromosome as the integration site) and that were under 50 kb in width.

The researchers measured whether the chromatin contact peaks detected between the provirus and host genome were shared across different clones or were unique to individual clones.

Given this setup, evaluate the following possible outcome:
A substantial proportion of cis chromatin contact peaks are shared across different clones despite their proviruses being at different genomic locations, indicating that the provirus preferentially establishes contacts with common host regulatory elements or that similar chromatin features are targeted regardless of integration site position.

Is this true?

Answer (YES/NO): NO